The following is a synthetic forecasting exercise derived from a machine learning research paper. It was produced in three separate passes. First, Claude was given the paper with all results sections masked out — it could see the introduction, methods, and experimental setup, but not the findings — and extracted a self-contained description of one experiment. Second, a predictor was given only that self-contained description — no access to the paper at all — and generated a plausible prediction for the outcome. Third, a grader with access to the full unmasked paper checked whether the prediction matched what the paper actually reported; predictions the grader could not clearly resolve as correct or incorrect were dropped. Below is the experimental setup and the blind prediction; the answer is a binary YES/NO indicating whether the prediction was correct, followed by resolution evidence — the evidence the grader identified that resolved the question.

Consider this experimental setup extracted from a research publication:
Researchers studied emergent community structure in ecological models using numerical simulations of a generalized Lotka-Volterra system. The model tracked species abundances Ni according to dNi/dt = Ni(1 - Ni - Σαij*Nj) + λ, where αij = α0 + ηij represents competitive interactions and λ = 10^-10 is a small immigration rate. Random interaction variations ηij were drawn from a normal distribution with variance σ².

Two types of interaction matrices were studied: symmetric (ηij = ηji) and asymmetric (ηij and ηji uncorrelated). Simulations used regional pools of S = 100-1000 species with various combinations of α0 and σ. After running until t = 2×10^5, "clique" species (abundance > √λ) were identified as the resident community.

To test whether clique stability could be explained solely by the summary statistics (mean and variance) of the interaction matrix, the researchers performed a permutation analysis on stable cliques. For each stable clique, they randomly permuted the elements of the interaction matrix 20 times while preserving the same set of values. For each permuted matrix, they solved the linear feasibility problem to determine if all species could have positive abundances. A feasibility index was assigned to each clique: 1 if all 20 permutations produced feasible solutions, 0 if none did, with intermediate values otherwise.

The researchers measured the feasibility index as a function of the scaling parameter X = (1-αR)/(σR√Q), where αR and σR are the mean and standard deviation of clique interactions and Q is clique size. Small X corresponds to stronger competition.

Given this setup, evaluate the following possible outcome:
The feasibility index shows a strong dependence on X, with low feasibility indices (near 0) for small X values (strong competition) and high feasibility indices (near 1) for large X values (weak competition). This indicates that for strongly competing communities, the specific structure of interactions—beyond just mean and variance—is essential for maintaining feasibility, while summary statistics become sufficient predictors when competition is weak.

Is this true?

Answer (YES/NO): YES